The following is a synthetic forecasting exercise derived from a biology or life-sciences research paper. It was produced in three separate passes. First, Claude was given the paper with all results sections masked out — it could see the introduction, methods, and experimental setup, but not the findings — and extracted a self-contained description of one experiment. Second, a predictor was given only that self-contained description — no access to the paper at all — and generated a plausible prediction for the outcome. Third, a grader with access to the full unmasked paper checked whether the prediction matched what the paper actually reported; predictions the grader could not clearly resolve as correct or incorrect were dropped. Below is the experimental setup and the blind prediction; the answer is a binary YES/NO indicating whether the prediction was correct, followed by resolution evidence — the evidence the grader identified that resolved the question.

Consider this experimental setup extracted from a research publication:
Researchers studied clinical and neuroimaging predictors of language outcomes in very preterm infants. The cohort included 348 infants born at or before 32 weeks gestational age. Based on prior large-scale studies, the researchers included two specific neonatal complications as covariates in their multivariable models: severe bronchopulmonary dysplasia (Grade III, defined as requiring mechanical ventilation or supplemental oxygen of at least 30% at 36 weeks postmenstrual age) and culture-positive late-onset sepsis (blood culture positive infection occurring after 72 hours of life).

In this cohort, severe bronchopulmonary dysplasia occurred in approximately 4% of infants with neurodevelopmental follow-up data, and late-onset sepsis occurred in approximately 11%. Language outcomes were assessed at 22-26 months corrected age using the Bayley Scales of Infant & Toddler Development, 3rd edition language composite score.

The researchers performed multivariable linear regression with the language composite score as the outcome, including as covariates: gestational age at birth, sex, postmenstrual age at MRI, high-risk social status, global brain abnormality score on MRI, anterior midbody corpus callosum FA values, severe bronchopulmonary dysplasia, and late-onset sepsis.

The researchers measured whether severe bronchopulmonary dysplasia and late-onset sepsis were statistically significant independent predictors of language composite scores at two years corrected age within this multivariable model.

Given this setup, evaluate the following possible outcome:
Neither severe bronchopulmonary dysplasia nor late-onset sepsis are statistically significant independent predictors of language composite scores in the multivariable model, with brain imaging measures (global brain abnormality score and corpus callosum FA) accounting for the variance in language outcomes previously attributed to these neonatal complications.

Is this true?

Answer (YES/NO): NO